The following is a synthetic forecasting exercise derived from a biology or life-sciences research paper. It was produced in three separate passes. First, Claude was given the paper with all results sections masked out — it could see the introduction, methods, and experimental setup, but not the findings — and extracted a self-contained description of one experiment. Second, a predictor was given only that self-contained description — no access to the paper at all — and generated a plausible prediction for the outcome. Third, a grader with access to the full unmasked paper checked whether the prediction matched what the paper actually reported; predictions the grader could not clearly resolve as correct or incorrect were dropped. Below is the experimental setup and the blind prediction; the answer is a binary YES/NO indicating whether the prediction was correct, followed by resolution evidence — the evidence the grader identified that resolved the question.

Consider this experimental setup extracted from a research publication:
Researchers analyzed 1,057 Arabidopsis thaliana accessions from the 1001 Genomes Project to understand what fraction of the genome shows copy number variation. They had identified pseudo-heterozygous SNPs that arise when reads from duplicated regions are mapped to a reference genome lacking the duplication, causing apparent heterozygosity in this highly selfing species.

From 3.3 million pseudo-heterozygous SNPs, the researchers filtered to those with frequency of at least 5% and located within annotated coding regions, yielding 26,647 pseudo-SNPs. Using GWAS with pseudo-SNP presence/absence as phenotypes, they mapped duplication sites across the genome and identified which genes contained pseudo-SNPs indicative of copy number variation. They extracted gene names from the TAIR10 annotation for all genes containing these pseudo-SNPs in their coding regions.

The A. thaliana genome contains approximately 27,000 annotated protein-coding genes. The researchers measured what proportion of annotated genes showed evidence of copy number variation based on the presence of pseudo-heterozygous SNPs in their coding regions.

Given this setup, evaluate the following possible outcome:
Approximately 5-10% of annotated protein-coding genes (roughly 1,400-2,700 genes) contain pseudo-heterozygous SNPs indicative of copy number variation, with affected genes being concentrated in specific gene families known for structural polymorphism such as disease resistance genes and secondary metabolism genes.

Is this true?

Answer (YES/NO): NO